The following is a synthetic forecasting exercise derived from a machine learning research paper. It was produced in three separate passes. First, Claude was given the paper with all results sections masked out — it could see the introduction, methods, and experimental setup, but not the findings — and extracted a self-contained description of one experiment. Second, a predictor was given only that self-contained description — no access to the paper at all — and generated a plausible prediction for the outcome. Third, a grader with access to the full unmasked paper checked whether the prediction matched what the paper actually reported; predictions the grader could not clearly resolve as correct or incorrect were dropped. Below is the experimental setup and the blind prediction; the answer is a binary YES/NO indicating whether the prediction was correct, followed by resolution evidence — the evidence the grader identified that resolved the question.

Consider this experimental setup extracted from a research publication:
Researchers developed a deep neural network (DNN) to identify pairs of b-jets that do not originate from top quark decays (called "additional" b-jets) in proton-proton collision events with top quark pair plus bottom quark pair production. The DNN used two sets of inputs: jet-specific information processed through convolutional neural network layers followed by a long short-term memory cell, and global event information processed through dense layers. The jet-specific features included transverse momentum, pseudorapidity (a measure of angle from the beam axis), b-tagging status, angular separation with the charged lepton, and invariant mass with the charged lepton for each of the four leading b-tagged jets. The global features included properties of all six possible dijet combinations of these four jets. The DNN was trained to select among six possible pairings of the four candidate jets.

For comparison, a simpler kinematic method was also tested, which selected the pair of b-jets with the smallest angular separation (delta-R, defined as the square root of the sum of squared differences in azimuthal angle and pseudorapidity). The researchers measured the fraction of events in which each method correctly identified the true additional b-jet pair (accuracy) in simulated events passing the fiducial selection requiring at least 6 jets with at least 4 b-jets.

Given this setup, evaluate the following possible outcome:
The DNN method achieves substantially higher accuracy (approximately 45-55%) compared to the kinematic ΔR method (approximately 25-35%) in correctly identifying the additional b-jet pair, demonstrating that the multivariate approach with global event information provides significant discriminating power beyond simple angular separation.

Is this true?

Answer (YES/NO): NO